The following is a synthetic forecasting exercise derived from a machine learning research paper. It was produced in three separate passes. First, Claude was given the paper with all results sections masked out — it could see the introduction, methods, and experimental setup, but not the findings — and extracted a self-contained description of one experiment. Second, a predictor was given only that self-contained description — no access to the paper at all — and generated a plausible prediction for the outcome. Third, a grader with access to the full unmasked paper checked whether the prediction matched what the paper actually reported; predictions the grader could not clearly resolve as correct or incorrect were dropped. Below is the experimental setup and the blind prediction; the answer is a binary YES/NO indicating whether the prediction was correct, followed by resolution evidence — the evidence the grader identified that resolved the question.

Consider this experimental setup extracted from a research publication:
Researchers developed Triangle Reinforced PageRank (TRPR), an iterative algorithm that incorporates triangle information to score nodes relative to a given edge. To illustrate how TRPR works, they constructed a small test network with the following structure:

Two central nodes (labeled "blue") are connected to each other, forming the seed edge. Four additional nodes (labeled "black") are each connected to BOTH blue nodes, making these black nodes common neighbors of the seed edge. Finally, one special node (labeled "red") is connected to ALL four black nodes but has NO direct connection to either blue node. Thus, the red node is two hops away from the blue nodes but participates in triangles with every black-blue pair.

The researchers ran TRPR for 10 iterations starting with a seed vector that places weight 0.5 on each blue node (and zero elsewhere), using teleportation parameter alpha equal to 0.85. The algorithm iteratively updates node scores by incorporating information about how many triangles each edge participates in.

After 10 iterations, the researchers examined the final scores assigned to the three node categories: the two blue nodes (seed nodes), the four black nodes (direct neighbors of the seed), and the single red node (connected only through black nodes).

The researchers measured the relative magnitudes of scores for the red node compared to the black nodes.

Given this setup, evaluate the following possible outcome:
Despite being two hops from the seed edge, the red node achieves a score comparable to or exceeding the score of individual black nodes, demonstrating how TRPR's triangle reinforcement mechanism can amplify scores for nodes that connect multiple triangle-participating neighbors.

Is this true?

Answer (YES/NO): YES